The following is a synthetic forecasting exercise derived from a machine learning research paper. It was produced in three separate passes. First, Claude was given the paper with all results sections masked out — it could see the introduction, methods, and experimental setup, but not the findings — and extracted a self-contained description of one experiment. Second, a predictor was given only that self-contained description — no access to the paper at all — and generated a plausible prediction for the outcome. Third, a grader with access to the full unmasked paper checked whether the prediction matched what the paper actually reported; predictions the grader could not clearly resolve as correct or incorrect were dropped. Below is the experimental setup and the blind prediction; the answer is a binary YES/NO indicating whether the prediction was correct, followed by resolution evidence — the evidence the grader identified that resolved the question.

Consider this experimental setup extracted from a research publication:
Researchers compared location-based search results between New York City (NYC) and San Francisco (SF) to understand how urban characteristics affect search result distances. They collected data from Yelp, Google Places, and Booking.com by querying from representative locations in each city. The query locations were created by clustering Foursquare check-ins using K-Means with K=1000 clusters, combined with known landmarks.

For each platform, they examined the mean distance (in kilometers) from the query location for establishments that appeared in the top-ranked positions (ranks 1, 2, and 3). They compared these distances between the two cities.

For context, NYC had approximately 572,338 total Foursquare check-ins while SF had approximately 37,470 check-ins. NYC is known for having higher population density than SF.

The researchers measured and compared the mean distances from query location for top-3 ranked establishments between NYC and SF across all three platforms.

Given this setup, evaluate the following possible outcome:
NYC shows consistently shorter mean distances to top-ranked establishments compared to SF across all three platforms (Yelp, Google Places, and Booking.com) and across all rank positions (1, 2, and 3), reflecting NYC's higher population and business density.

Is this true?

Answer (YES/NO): NO